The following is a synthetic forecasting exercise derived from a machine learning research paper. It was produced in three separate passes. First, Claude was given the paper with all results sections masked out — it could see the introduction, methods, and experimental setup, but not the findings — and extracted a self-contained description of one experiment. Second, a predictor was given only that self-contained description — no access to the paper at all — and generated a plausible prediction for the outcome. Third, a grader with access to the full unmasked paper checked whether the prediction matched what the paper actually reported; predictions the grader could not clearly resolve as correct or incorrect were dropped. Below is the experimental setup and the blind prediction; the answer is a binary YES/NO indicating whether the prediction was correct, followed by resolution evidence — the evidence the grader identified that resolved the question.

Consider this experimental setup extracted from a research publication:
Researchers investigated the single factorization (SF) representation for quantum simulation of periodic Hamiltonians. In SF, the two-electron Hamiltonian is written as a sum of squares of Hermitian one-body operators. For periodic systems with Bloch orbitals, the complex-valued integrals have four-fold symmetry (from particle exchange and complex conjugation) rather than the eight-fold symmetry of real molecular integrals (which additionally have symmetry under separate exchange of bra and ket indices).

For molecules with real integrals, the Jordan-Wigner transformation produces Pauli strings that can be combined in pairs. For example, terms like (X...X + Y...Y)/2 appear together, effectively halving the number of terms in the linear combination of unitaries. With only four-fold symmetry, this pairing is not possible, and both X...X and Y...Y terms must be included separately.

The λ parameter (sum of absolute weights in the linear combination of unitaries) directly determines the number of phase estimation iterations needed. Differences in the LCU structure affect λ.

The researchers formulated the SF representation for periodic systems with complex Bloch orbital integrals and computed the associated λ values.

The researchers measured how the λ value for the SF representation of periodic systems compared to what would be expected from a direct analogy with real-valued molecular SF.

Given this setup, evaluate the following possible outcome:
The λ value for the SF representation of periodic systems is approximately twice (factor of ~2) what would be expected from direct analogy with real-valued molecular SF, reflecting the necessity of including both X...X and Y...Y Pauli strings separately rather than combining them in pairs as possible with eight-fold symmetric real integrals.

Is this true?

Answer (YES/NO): YES